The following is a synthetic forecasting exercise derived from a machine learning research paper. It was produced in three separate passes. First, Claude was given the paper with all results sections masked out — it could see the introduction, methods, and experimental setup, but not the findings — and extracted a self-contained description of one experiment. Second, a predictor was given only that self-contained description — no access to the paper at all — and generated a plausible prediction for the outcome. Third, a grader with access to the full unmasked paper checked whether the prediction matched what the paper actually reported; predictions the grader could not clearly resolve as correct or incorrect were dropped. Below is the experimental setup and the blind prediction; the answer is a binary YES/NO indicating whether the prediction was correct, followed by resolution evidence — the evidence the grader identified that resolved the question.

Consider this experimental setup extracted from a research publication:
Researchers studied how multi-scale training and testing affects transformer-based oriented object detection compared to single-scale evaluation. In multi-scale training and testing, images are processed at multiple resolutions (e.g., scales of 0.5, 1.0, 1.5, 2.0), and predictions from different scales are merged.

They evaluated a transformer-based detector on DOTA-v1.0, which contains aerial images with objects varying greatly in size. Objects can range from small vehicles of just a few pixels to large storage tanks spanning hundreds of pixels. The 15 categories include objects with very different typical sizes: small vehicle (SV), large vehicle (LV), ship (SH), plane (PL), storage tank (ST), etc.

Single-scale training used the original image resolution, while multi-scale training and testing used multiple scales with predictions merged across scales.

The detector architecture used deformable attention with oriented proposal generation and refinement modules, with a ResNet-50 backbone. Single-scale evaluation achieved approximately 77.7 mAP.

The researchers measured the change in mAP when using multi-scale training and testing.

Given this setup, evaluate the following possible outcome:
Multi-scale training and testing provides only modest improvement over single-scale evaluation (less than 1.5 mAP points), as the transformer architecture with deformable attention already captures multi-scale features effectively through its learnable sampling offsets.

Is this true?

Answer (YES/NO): YES